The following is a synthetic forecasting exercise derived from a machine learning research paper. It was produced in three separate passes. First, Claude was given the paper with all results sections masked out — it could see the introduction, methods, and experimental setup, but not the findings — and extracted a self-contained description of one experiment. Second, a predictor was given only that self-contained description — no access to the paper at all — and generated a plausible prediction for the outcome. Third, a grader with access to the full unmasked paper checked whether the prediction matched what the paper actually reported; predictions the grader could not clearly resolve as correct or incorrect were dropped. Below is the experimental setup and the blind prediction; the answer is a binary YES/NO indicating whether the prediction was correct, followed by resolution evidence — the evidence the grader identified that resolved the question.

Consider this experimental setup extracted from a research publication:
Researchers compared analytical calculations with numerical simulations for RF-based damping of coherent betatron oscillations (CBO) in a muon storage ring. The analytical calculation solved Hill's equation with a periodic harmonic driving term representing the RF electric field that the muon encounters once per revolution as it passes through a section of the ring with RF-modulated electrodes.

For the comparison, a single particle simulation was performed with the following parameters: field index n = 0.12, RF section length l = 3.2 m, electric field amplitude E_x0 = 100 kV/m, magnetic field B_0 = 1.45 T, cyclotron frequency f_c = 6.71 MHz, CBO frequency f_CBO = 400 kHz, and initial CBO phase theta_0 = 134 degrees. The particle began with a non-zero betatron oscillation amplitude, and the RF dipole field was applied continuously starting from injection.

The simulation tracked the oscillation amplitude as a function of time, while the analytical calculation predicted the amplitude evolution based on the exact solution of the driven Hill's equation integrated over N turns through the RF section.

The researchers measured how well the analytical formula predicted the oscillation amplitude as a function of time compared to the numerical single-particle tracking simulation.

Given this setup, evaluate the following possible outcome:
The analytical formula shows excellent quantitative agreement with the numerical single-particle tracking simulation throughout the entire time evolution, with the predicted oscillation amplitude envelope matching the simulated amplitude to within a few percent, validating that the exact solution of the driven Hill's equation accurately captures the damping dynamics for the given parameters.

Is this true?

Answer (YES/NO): YES